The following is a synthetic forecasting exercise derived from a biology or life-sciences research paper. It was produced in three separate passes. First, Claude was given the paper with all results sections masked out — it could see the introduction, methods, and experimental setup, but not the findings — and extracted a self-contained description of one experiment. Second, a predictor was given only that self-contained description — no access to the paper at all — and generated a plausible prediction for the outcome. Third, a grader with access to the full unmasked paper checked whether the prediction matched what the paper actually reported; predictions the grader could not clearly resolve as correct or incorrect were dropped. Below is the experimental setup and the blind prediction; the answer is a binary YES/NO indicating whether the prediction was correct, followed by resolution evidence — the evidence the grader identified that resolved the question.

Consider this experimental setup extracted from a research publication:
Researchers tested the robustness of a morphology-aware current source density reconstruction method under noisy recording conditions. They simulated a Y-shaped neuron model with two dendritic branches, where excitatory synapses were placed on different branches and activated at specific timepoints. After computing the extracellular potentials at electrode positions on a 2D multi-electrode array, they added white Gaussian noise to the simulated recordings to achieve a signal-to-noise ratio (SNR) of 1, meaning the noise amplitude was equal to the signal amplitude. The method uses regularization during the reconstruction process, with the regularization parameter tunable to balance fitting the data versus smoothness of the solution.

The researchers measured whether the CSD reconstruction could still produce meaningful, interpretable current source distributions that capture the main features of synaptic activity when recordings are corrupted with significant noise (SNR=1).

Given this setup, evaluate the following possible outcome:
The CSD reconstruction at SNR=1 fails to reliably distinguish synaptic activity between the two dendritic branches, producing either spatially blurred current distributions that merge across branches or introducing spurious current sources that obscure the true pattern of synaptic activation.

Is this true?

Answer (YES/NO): NO